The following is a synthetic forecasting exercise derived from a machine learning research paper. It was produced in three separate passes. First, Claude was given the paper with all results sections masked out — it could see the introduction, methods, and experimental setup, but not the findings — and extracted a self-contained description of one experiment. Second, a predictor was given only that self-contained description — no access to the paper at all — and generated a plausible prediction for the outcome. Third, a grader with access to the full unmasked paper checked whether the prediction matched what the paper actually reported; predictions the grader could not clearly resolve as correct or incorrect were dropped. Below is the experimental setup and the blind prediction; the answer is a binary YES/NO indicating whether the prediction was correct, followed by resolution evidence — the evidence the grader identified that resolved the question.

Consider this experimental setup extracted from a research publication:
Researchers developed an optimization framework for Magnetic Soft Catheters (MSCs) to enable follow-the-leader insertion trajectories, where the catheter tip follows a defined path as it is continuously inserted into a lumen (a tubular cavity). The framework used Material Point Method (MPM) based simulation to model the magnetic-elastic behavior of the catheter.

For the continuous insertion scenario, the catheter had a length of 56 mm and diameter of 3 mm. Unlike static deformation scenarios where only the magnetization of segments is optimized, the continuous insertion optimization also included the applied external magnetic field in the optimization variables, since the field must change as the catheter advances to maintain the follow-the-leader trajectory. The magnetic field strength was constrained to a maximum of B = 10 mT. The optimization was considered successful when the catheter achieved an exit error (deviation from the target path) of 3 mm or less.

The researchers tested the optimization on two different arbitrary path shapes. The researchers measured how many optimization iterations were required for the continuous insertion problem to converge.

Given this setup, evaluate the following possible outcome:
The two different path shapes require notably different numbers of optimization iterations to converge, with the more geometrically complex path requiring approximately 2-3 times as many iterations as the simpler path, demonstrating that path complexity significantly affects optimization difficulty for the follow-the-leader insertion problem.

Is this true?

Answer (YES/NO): NO